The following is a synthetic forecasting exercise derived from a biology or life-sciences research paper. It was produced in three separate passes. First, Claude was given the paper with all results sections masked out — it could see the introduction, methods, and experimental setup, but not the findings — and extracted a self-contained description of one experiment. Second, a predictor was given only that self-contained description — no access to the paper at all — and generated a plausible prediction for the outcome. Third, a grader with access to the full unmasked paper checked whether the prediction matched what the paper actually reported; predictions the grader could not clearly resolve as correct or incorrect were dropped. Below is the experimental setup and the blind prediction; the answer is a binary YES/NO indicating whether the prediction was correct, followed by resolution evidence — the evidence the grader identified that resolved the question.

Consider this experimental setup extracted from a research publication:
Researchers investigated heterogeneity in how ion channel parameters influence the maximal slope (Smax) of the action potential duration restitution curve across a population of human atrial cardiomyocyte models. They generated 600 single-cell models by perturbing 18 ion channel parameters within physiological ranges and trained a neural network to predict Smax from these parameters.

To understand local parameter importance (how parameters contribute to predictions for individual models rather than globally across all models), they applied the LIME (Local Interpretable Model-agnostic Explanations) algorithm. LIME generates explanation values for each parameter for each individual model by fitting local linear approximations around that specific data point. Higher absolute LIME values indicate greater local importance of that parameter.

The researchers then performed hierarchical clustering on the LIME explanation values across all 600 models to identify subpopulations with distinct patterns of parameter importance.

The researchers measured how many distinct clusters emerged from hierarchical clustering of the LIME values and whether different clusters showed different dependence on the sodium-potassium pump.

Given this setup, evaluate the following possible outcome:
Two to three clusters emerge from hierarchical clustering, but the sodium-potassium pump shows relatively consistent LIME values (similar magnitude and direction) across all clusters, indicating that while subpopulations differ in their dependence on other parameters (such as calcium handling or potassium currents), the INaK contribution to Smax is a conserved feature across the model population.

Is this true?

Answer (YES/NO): NO